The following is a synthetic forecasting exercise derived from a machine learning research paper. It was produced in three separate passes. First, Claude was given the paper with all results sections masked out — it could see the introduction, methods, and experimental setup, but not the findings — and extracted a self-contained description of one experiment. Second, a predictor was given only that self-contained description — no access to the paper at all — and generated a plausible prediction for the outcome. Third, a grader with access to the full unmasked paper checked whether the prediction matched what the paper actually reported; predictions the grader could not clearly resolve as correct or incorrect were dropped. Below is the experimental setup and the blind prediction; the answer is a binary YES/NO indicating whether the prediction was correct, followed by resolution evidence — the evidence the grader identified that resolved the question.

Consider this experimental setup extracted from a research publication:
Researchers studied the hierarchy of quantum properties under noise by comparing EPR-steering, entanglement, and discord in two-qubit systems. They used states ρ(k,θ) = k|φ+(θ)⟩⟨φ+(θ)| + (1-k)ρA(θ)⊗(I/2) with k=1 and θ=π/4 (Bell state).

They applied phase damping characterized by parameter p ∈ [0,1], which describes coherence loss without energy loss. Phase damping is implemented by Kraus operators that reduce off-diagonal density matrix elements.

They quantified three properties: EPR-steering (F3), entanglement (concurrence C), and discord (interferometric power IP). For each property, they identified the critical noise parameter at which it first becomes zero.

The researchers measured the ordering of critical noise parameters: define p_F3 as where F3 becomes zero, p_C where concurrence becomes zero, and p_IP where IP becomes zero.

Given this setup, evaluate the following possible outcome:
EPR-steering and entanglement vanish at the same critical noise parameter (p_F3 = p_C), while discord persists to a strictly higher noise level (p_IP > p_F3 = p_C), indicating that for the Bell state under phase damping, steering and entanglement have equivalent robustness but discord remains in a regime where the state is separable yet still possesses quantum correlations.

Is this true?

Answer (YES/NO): NO